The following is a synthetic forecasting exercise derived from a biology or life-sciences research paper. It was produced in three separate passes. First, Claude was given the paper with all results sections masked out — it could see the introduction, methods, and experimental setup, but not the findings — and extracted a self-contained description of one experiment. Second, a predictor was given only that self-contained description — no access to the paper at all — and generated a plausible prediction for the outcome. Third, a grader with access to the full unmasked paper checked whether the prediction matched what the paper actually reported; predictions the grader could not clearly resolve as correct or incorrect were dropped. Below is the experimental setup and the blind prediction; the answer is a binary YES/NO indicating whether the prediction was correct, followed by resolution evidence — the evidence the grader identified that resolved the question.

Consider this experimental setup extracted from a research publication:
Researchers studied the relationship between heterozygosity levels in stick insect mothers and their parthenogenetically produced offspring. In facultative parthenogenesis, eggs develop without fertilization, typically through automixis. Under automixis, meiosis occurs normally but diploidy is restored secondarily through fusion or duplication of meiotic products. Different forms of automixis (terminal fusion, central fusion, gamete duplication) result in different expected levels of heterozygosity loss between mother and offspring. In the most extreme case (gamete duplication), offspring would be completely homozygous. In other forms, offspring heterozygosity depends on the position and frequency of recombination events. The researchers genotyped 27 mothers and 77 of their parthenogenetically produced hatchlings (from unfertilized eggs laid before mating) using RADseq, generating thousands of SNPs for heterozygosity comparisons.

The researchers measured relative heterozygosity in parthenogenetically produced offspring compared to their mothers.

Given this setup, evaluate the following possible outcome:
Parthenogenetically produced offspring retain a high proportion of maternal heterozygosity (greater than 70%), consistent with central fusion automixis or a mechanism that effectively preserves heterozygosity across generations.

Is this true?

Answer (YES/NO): NO